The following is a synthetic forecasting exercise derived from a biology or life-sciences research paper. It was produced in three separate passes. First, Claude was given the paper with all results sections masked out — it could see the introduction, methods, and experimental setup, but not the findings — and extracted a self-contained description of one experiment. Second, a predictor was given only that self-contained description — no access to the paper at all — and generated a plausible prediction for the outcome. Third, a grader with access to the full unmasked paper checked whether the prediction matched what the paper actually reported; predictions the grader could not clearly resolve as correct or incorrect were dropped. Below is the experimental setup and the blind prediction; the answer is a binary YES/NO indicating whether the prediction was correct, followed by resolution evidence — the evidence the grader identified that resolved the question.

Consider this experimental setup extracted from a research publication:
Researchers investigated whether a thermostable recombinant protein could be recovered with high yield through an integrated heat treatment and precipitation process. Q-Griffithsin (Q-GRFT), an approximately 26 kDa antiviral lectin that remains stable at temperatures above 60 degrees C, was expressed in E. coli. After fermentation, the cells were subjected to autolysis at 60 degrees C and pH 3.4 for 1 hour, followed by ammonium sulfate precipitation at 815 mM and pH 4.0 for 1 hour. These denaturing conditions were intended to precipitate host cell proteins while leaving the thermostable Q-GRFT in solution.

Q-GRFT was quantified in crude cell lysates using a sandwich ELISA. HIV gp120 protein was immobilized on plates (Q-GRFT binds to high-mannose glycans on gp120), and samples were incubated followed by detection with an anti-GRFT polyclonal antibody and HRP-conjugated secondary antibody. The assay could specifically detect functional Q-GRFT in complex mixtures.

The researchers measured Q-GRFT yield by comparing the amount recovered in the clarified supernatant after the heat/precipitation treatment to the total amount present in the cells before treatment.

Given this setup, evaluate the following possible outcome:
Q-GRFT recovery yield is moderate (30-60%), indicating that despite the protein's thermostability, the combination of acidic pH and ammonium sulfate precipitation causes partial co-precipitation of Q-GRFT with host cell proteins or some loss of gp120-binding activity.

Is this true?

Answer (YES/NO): NO